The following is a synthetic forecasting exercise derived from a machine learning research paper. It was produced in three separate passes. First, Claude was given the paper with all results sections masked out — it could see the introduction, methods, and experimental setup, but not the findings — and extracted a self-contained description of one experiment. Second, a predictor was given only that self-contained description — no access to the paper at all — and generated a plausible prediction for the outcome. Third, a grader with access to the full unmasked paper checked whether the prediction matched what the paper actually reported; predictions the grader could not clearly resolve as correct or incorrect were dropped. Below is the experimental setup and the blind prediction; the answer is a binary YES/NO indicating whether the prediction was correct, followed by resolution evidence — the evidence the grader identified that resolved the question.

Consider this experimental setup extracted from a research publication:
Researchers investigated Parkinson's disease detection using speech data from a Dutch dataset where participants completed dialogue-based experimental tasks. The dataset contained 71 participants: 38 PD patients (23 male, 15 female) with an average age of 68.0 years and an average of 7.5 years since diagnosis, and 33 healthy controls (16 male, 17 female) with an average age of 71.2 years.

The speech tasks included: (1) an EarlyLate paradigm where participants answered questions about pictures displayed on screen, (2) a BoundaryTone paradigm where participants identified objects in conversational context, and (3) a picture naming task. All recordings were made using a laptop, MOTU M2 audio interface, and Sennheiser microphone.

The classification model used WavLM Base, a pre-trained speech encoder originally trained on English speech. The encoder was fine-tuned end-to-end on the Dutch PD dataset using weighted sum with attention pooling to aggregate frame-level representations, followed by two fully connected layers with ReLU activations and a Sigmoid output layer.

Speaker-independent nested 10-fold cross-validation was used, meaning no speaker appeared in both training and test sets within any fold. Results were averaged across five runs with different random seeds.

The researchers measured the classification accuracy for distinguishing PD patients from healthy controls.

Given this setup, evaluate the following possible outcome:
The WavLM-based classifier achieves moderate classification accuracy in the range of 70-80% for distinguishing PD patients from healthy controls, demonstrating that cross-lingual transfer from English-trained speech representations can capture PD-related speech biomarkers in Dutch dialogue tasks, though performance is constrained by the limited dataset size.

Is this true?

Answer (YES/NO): NO